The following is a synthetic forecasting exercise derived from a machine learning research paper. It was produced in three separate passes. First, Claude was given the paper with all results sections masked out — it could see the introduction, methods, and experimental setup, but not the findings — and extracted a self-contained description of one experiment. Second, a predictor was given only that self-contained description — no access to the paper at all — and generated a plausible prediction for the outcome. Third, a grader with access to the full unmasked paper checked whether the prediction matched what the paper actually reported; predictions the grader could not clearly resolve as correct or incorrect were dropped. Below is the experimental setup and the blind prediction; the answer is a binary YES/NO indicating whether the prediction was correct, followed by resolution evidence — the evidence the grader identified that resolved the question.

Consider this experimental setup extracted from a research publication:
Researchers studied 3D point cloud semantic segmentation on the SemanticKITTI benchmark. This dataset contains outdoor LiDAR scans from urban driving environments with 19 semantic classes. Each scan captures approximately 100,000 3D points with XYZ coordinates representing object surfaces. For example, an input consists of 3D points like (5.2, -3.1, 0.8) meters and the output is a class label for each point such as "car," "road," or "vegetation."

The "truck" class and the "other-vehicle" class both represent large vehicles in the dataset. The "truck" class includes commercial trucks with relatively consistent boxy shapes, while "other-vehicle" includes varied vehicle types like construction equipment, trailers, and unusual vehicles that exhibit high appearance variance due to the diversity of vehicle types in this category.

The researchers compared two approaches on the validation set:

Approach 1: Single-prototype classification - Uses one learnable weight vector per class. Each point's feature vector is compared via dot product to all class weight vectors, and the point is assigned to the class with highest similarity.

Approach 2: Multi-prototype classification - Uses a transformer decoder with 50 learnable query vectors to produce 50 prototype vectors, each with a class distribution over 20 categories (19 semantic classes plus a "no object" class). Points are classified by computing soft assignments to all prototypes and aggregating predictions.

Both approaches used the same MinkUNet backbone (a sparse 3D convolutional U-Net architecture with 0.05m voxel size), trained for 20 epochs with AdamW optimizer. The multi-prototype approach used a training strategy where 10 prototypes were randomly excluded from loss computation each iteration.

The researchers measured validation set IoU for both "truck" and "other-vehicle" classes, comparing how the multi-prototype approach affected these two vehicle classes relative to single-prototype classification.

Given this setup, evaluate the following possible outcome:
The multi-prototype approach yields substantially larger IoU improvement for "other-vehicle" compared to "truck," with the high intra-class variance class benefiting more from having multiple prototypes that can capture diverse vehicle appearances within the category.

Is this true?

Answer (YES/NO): YES